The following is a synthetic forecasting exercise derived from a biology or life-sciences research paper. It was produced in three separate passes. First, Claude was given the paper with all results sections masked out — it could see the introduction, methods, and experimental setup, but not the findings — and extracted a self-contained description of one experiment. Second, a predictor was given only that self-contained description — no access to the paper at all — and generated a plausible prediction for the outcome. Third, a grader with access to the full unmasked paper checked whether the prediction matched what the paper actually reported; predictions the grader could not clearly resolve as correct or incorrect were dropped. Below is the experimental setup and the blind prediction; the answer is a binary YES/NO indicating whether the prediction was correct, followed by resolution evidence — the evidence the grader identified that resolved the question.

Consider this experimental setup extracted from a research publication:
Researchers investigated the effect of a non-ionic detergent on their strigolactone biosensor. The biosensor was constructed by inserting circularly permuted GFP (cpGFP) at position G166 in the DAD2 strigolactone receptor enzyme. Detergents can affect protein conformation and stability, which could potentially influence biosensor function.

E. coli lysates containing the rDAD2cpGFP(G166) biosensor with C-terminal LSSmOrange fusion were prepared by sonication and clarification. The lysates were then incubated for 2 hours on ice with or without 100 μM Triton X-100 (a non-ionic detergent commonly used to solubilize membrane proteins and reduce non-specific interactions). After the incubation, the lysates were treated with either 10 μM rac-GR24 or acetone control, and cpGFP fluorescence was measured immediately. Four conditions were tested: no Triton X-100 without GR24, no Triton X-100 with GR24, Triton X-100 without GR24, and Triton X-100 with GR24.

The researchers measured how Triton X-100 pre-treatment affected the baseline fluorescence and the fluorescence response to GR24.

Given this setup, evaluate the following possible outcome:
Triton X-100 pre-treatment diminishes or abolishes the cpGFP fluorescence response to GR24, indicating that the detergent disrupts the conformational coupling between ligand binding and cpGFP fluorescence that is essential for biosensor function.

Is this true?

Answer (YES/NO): NO